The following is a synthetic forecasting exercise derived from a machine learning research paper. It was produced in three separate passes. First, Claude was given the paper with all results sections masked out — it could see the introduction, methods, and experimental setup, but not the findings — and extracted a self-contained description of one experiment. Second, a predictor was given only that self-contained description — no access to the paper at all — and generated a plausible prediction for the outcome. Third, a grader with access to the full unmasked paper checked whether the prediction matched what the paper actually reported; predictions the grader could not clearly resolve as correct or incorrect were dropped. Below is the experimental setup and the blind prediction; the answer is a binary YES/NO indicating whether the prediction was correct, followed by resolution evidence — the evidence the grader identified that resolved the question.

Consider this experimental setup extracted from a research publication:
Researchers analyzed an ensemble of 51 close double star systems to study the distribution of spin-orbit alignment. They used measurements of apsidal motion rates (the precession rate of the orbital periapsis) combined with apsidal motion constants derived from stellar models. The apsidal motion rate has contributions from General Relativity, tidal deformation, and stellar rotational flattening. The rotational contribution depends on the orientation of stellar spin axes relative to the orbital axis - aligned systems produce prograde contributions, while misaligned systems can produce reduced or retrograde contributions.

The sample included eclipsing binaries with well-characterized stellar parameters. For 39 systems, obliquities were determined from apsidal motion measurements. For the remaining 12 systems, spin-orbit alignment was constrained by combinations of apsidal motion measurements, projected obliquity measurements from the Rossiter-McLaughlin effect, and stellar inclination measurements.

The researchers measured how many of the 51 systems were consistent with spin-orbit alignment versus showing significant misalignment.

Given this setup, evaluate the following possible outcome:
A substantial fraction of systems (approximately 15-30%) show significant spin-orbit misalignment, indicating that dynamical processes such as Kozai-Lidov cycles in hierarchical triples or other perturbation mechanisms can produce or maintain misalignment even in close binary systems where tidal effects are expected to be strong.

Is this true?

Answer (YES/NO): NO